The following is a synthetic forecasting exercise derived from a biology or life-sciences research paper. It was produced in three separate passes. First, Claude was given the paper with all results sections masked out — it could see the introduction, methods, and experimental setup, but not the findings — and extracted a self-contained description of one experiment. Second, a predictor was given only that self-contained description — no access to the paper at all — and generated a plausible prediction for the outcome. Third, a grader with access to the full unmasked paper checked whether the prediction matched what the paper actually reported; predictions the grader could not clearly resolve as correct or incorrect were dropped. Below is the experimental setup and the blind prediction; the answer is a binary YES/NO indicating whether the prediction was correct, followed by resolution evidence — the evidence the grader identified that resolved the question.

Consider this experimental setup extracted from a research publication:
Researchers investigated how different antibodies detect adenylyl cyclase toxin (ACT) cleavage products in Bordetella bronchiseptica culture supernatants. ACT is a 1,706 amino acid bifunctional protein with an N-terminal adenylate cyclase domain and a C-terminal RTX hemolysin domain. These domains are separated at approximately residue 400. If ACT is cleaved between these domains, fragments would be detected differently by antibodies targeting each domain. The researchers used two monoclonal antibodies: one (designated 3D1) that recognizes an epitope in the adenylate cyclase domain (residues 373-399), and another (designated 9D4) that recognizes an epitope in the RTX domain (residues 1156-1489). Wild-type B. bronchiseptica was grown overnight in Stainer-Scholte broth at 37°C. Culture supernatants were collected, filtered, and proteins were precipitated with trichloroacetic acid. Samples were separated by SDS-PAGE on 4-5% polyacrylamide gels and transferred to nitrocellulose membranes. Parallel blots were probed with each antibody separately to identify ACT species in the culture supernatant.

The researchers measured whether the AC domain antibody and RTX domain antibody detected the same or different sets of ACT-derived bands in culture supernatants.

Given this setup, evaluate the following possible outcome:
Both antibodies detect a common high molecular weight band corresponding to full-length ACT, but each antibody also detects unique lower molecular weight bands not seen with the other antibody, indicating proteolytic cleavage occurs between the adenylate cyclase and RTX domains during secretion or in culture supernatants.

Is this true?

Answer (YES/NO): NO